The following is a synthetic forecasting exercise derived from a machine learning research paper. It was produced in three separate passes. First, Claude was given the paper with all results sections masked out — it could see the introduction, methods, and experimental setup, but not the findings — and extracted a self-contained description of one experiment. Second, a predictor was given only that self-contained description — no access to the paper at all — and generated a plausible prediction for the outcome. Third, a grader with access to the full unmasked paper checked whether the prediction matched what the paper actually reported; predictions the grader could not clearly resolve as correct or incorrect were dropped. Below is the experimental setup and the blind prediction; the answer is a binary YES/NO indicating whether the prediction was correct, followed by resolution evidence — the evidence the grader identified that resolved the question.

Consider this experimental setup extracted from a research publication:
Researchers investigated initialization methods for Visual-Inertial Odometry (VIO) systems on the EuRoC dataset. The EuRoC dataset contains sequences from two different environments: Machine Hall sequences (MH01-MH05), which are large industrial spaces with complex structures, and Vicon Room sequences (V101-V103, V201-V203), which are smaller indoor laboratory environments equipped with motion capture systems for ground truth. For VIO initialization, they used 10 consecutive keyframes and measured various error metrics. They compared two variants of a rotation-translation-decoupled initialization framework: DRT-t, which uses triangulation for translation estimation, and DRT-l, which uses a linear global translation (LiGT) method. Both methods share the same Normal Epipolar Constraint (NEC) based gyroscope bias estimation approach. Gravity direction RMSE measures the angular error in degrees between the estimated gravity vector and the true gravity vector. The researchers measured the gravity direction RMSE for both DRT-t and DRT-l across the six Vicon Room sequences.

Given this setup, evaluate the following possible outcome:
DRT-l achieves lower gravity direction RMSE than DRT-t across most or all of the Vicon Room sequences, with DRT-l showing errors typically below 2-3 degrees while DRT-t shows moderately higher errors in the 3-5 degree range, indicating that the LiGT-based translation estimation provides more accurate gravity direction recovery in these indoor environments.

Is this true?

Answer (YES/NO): NO